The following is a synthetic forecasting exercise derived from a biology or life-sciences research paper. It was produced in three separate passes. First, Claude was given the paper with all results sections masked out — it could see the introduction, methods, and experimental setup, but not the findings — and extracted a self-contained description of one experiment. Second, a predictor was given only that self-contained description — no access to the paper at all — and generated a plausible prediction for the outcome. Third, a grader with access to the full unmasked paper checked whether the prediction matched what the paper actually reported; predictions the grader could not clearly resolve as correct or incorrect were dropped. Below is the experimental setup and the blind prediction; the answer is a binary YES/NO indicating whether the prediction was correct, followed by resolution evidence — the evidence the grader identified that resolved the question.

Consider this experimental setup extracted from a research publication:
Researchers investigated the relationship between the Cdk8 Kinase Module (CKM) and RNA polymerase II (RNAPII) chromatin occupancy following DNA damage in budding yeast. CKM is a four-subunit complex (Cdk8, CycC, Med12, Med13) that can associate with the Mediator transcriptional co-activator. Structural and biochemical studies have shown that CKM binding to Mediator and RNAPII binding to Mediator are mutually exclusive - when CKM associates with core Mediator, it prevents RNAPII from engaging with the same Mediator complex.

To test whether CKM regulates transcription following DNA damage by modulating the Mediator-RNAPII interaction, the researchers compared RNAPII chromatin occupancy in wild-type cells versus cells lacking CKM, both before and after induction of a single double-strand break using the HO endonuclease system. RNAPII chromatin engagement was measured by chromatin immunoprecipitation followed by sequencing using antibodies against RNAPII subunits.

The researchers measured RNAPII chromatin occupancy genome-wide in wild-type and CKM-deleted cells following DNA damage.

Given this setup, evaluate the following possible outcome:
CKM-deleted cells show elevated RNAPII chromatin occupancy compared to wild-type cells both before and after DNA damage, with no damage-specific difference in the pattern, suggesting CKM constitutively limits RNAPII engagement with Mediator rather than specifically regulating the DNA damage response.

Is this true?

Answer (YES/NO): NO